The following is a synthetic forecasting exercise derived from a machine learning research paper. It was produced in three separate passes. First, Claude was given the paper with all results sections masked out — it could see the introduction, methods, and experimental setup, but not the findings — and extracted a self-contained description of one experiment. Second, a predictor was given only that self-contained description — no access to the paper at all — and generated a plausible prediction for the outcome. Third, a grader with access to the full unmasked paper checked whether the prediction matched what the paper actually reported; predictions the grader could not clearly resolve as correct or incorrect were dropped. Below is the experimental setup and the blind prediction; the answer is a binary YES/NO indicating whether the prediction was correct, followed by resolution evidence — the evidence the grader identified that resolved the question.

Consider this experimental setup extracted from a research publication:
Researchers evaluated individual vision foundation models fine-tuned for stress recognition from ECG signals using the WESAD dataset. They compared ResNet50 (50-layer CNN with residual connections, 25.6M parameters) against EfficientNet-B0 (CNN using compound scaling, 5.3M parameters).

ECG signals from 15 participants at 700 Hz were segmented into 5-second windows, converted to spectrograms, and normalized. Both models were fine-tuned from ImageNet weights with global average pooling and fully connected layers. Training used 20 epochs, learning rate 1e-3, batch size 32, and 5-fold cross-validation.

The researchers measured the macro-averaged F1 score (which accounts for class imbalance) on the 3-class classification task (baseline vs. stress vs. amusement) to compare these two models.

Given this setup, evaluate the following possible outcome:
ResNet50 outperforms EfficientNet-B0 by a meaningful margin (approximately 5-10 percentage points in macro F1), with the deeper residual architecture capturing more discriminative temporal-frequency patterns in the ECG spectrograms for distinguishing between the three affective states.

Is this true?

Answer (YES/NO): NO